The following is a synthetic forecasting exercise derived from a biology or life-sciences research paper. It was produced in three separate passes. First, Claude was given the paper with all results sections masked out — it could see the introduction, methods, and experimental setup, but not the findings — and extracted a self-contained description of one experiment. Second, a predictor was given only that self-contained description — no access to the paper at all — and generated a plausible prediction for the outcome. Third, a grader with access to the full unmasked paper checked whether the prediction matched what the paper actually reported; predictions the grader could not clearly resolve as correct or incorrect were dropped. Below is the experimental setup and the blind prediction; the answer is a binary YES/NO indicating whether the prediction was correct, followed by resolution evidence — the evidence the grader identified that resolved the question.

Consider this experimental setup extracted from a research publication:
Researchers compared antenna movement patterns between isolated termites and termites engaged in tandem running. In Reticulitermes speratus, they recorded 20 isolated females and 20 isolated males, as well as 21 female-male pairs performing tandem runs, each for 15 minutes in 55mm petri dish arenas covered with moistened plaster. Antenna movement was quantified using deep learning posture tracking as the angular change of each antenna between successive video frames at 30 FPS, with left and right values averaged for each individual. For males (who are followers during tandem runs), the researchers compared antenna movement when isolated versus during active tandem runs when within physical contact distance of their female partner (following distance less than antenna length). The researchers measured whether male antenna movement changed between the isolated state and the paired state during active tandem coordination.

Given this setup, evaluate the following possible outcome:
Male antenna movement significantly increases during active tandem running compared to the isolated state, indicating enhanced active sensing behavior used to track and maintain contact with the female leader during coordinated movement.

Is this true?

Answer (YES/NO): NO